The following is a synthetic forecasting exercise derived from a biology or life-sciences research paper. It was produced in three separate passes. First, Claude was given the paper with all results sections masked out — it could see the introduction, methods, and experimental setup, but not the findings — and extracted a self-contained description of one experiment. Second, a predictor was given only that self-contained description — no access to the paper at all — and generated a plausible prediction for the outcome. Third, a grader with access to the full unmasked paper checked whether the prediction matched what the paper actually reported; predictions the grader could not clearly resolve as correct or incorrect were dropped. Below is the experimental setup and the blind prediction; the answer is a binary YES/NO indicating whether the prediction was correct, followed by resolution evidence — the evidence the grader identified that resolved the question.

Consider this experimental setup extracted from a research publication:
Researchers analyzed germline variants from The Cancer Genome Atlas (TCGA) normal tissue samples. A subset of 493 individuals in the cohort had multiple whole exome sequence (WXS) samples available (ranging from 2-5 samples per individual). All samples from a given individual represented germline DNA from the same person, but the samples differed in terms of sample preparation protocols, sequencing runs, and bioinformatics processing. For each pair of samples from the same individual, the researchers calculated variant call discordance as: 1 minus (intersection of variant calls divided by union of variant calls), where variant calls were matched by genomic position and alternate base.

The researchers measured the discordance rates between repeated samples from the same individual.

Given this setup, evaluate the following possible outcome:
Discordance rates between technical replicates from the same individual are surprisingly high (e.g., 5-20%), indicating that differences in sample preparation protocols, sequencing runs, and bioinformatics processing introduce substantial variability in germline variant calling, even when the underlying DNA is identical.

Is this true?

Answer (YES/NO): NO